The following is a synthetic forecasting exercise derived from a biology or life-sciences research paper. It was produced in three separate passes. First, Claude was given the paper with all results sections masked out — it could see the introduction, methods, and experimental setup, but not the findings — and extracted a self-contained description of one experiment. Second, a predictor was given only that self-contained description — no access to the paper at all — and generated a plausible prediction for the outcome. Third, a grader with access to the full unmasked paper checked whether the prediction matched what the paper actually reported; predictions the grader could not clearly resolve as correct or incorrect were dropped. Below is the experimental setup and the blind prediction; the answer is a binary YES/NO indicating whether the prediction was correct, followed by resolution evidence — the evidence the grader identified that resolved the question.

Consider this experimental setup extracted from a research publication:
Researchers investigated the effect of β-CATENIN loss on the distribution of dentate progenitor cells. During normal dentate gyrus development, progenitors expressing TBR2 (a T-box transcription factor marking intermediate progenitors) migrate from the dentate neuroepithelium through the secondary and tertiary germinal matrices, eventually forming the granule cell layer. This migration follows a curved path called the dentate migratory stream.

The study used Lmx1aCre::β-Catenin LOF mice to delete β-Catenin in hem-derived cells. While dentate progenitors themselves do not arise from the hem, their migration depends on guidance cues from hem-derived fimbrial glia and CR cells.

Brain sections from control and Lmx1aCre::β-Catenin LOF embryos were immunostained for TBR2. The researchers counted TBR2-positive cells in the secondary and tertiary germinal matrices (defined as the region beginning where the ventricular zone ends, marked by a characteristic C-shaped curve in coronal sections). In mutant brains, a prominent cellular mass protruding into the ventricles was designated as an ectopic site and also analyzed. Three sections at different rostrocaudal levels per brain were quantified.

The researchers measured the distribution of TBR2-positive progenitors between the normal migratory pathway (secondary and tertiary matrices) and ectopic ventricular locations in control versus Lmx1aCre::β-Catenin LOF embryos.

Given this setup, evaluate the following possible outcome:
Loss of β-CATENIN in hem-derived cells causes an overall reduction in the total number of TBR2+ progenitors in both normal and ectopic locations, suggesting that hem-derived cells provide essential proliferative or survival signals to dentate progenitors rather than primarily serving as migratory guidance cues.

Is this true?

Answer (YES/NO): NO